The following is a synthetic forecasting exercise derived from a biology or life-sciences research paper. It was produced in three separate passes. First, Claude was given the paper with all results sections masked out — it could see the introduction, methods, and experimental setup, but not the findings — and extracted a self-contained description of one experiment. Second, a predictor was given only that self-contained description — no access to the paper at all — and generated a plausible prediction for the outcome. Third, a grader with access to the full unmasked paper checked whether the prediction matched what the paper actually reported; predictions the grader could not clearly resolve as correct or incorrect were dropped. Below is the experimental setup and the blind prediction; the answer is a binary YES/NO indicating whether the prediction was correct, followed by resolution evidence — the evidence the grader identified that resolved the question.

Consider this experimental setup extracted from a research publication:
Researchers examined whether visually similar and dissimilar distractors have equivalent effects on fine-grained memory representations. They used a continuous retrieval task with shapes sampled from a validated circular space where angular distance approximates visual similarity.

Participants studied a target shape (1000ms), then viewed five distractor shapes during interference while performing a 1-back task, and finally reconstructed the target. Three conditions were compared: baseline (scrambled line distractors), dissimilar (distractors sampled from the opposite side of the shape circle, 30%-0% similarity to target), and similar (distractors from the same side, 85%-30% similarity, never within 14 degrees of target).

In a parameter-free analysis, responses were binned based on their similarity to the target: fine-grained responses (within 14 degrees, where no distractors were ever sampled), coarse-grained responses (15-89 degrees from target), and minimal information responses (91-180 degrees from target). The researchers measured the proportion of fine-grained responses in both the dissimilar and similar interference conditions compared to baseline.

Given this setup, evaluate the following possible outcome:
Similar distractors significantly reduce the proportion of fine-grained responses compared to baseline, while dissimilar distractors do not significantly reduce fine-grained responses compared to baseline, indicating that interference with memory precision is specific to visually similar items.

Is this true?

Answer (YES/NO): NO